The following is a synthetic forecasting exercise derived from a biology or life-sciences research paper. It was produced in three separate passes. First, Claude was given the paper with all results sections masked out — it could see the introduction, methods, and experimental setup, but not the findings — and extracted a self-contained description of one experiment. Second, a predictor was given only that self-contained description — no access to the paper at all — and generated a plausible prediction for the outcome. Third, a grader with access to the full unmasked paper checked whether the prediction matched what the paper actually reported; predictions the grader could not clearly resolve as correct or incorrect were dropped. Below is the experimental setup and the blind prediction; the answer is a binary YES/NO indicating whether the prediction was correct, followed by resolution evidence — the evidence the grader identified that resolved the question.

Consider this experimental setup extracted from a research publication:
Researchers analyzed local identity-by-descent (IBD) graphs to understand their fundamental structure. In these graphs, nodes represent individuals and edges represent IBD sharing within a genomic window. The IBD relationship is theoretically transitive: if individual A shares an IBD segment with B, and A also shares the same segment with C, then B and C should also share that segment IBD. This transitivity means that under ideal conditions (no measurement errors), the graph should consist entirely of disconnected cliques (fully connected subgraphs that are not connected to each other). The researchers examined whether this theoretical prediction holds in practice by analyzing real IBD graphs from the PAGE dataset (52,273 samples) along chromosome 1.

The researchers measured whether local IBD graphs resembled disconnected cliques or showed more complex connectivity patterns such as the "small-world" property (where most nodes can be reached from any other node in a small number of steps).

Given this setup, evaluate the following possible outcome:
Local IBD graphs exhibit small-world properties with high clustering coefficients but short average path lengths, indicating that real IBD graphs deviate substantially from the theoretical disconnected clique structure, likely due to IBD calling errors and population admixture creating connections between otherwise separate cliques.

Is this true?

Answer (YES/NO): NO